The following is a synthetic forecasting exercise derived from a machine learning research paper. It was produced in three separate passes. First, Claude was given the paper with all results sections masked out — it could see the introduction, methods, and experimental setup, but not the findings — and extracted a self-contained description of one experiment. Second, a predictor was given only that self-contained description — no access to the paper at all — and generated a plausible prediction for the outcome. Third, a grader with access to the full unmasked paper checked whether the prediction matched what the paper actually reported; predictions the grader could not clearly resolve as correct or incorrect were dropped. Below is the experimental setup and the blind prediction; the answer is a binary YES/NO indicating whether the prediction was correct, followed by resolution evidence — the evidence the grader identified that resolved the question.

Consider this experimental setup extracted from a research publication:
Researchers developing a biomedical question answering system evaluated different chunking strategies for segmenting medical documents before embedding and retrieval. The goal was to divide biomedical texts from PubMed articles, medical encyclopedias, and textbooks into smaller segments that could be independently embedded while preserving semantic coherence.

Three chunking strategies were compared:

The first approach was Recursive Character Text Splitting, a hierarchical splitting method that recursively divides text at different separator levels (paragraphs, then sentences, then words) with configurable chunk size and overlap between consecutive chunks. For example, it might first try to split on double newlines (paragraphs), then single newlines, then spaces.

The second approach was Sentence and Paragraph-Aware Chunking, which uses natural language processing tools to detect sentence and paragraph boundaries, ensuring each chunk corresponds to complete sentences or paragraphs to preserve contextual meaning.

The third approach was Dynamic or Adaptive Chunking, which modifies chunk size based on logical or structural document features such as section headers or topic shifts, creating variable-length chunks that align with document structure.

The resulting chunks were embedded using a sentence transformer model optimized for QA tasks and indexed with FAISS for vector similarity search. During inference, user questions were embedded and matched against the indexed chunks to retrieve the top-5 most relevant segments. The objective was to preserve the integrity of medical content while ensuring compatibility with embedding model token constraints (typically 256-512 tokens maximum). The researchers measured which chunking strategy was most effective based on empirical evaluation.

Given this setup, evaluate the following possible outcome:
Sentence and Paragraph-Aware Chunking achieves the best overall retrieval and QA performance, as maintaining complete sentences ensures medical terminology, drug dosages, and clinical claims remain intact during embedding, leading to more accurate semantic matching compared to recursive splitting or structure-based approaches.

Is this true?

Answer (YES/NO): NO